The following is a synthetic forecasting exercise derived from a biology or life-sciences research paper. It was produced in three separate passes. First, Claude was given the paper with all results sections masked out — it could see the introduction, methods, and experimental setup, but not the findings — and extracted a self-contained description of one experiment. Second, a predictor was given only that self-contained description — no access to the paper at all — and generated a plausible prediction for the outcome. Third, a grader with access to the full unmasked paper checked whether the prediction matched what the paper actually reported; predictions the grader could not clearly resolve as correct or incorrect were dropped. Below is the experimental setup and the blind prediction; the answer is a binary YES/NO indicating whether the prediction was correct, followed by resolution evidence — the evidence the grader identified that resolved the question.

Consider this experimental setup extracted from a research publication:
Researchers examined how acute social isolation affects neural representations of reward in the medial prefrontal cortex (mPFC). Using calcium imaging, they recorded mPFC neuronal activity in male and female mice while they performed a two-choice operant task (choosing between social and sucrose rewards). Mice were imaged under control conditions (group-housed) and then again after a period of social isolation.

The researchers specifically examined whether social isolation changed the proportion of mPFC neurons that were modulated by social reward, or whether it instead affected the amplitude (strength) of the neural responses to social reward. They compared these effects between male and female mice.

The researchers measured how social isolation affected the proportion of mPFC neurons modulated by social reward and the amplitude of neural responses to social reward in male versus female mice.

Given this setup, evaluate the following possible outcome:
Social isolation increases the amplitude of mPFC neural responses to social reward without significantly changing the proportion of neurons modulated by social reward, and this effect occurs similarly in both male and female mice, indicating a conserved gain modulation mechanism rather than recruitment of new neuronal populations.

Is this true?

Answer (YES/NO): NO